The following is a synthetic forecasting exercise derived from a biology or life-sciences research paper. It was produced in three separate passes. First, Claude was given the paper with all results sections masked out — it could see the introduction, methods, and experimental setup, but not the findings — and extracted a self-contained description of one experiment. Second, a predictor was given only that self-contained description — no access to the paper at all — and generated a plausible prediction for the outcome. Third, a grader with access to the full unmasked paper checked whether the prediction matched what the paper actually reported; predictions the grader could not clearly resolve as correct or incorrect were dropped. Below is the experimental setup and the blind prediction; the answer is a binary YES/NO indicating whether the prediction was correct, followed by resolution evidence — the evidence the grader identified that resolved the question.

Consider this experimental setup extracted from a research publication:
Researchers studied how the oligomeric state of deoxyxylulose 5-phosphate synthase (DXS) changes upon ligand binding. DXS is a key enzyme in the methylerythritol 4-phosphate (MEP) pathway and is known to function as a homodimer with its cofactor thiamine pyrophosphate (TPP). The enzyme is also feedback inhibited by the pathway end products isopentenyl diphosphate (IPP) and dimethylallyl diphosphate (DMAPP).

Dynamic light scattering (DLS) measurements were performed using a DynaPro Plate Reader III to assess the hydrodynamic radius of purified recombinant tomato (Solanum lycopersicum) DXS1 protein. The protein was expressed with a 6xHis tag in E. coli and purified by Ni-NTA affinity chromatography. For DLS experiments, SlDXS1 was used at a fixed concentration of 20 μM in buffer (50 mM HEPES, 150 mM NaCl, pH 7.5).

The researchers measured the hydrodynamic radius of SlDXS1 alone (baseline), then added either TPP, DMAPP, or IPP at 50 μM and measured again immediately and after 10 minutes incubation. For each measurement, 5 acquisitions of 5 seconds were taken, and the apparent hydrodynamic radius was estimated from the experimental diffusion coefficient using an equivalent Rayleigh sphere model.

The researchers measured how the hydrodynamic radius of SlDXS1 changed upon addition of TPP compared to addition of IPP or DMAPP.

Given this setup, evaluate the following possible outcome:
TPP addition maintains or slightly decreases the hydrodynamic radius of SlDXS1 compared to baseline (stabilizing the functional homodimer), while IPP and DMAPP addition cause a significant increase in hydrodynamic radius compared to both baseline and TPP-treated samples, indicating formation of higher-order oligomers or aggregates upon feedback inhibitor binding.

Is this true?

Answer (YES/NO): NO